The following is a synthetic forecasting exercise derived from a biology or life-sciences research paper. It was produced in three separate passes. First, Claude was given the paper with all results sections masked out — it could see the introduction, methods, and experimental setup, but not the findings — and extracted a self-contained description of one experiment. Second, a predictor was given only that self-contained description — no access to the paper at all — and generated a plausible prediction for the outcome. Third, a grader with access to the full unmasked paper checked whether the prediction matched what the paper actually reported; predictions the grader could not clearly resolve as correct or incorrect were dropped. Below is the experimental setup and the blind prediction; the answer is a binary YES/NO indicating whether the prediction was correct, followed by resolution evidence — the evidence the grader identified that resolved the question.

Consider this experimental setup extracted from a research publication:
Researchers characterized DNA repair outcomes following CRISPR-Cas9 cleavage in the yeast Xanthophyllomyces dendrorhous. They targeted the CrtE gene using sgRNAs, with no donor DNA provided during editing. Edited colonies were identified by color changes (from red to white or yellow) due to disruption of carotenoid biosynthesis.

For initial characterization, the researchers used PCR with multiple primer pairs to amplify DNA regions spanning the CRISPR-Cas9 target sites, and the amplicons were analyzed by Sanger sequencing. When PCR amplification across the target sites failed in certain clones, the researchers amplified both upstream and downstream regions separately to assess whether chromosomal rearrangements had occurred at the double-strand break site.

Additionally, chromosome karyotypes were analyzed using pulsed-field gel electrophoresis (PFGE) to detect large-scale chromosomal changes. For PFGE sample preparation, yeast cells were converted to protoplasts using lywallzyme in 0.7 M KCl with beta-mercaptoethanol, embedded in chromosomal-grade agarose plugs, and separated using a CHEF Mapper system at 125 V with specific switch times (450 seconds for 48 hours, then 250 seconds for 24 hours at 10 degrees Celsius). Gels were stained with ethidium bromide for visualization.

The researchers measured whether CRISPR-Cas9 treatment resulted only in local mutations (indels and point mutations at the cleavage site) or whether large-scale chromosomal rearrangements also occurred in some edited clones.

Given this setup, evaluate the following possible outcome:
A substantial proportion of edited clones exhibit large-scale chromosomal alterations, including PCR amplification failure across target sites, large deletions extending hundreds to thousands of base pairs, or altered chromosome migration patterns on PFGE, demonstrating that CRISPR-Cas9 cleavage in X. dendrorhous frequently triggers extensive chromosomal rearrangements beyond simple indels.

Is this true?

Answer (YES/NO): YES